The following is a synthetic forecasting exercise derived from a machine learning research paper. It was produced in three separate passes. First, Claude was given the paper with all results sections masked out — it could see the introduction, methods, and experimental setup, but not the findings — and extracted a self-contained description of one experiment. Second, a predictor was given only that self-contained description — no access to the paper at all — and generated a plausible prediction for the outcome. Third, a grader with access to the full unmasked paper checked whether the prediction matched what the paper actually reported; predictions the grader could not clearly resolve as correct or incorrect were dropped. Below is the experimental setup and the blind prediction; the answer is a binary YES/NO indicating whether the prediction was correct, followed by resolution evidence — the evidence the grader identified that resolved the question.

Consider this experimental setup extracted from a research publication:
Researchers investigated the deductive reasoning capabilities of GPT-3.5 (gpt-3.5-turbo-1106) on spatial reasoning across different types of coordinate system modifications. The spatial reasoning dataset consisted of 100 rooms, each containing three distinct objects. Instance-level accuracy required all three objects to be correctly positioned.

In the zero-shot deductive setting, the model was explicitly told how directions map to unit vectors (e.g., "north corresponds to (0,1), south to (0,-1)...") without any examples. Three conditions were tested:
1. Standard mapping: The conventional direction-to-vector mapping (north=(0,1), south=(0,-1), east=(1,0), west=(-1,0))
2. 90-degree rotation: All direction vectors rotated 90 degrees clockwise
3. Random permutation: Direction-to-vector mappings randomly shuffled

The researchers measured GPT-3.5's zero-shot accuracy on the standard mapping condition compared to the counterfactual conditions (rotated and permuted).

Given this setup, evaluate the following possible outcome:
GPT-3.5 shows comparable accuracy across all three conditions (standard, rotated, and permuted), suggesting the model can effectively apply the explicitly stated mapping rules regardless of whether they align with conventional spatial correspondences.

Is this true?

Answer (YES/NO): NO